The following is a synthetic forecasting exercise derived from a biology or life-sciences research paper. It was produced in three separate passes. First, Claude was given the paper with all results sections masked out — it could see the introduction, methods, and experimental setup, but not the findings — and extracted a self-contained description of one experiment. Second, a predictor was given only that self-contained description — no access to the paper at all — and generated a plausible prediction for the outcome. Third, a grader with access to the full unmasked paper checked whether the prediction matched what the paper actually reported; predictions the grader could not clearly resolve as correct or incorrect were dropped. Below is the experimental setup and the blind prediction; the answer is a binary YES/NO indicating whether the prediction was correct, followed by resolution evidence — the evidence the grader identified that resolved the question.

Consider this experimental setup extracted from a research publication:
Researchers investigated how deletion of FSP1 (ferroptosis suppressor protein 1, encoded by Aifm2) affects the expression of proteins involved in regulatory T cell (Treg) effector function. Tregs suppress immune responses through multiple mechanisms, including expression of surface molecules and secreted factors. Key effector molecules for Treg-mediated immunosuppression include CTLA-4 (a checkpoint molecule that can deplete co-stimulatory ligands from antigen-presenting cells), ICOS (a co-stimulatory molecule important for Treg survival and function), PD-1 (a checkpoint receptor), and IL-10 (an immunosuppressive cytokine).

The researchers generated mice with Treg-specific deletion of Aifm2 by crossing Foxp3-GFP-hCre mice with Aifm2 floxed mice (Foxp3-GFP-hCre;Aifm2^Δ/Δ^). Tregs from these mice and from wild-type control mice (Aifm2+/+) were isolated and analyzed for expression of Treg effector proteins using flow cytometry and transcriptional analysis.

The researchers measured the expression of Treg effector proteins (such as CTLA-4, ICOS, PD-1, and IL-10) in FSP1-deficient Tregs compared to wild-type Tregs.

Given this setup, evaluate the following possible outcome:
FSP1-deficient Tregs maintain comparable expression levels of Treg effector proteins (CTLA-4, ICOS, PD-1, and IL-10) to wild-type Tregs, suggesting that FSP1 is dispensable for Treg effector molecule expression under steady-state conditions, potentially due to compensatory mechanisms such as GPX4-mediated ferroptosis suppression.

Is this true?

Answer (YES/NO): NO